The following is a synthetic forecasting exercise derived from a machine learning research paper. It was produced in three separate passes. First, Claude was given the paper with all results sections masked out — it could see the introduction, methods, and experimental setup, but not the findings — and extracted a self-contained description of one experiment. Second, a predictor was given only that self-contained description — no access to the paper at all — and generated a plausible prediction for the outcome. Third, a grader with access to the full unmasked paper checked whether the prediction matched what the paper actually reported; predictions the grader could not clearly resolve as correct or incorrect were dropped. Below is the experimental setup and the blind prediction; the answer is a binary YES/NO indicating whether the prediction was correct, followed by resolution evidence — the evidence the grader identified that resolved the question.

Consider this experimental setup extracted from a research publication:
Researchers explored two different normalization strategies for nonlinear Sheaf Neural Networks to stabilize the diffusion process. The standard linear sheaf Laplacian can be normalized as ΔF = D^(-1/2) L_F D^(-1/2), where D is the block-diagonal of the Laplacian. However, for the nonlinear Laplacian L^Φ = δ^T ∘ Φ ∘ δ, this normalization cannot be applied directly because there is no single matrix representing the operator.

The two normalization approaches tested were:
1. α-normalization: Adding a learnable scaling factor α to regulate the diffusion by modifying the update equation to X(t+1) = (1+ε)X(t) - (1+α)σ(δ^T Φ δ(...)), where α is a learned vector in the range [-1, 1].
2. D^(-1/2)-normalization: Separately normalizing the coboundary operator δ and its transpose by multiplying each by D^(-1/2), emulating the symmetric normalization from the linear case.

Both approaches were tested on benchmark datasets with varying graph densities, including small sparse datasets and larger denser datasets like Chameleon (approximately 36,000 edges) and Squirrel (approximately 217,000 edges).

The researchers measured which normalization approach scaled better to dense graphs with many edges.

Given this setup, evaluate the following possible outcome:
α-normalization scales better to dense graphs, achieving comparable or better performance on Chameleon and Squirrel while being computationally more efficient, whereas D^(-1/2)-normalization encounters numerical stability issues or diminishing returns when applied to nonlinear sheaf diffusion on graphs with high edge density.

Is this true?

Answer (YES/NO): NO